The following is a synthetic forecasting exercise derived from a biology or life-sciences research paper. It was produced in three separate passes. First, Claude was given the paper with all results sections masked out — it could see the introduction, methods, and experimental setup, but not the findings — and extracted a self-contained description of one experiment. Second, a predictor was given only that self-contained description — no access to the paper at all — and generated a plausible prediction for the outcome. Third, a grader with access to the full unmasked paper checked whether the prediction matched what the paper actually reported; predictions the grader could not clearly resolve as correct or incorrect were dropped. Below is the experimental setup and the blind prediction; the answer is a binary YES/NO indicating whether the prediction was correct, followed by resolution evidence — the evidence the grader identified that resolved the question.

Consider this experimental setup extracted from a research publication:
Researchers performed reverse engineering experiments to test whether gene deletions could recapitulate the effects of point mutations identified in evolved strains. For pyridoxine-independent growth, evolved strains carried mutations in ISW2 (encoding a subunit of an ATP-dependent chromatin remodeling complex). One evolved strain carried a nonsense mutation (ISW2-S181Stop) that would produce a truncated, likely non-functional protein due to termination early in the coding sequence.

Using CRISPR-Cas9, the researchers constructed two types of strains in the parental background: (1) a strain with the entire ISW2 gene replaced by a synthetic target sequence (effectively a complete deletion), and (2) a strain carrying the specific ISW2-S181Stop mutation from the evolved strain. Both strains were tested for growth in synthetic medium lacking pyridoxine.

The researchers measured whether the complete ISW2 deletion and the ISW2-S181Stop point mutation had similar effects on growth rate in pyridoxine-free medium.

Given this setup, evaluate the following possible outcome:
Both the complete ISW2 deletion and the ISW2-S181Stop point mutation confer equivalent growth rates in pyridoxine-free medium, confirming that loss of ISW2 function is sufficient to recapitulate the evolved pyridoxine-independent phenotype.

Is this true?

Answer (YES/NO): NO